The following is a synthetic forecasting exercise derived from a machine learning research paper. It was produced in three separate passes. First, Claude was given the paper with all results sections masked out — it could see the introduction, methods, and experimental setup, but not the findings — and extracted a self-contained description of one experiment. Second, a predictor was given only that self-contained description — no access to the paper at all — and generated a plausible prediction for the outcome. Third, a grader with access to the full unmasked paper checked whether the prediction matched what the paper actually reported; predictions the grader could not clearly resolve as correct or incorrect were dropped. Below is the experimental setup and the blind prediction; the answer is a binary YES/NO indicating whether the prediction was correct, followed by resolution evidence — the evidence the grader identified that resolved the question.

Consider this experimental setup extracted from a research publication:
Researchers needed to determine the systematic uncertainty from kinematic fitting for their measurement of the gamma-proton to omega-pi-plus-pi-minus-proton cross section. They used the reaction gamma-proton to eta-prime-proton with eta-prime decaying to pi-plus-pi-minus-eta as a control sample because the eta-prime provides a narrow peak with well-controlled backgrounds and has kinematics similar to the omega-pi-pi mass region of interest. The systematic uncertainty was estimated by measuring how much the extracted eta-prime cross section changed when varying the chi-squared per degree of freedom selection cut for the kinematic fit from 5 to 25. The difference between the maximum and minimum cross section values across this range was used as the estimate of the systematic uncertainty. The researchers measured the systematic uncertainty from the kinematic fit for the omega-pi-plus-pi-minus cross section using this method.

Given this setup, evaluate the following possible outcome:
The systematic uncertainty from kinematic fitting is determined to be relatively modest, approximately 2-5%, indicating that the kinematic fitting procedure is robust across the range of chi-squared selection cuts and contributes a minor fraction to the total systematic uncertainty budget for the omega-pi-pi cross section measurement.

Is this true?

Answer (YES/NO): NO